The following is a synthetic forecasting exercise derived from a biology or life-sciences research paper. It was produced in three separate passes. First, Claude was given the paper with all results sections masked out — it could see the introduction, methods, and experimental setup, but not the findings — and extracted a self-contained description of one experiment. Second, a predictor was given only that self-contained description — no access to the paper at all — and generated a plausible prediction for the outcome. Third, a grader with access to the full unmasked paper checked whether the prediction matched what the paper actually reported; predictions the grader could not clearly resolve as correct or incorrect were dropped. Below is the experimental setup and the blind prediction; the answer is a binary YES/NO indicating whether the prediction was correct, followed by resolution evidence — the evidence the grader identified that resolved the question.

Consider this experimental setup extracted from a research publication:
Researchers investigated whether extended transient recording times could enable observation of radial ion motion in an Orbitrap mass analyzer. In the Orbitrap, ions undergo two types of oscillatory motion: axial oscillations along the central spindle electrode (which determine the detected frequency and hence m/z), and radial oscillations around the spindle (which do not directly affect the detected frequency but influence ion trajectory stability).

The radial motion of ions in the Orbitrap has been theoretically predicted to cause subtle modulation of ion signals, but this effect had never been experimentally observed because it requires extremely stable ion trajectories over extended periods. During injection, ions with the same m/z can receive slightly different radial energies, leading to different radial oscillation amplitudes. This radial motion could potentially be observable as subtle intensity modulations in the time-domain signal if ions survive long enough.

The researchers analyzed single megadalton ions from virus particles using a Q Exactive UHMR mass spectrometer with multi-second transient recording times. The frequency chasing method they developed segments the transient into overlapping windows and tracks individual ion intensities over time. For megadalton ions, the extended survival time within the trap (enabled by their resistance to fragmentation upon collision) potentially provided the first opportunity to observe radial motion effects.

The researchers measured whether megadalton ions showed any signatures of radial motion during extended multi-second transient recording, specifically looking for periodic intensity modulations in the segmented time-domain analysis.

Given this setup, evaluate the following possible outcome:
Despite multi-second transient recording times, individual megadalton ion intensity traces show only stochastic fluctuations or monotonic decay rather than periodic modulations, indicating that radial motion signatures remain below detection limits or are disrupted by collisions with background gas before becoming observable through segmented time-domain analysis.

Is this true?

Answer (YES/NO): NO